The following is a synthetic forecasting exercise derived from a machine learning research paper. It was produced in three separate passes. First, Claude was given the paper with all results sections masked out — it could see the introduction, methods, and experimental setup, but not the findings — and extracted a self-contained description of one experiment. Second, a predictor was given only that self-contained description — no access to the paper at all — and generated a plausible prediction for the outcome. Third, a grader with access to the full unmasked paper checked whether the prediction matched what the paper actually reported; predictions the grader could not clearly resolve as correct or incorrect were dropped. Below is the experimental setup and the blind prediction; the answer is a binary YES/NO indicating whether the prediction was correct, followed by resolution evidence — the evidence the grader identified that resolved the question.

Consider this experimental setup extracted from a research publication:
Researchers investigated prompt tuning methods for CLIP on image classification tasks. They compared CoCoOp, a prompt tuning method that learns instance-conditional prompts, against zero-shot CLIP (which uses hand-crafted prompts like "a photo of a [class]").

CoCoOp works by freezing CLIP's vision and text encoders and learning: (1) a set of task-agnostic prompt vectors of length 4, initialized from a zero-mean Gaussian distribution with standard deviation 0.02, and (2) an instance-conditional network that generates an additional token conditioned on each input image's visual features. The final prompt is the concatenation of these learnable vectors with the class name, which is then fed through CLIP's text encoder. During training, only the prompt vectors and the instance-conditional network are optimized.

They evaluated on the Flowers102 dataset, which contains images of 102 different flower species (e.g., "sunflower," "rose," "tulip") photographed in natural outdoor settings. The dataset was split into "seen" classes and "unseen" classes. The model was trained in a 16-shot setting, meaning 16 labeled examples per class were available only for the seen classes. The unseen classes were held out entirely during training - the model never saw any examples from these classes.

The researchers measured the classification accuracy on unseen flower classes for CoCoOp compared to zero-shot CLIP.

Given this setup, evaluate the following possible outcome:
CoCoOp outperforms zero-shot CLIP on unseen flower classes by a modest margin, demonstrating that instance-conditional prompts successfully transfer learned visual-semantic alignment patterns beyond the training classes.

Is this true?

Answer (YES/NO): NO